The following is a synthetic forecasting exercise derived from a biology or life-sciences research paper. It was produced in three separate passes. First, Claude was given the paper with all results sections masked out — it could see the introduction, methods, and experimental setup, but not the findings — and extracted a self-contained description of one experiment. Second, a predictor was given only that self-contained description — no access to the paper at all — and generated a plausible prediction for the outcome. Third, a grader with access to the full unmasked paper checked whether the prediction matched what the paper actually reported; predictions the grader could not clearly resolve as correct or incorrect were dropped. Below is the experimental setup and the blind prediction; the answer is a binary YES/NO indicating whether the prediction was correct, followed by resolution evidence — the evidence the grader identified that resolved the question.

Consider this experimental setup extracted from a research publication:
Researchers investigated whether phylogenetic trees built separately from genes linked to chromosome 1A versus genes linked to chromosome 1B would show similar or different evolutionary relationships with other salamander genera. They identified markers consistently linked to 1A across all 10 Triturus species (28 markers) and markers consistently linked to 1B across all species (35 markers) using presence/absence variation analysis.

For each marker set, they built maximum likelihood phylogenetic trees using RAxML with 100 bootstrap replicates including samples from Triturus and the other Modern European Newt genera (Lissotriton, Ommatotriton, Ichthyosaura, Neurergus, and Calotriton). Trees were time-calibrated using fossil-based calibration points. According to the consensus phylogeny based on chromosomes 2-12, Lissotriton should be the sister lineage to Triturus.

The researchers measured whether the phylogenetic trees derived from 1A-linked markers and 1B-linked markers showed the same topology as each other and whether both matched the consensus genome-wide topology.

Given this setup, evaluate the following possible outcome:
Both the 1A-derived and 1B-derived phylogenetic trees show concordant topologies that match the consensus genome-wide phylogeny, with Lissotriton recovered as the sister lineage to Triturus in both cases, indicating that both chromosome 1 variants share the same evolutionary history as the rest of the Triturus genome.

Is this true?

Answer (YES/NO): NO